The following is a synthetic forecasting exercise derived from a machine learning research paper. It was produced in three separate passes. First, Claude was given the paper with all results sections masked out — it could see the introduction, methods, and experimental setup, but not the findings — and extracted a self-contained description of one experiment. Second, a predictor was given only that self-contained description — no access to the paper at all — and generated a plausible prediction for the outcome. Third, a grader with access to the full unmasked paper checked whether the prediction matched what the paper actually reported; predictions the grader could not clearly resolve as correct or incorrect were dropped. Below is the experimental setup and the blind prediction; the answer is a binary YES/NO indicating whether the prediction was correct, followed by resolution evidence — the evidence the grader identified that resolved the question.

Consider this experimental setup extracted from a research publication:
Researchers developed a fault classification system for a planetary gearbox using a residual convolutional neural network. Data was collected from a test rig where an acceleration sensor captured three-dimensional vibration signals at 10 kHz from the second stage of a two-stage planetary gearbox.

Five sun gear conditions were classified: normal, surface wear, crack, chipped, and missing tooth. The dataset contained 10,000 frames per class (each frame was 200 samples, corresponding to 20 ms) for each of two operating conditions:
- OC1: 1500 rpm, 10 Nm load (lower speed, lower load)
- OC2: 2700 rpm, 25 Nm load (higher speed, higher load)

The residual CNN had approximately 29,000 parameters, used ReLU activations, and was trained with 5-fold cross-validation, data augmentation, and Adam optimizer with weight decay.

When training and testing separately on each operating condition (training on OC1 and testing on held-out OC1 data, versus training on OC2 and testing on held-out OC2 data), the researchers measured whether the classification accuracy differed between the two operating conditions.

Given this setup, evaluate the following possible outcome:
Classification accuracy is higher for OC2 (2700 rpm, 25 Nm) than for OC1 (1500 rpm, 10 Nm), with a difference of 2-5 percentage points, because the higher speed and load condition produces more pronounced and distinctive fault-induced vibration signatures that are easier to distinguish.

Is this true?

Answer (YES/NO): NO